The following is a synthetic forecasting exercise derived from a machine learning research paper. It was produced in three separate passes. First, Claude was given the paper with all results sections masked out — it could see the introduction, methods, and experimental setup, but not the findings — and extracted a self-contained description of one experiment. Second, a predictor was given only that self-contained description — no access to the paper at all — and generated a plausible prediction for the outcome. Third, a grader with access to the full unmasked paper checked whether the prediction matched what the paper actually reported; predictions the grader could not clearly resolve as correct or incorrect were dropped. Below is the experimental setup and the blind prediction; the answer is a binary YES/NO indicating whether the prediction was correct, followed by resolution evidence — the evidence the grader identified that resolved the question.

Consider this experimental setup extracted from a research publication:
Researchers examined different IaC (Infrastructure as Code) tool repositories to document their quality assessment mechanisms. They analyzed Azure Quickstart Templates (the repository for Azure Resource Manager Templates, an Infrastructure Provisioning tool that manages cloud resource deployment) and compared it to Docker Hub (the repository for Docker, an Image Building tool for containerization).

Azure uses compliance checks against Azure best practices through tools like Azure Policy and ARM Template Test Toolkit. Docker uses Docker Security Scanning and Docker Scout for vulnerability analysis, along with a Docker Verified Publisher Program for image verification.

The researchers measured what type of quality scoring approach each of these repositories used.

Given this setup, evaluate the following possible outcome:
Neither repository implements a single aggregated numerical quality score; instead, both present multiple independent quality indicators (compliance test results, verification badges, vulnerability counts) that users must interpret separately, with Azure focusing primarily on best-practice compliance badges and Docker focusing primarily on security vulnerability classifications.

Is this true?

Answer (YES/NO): NO